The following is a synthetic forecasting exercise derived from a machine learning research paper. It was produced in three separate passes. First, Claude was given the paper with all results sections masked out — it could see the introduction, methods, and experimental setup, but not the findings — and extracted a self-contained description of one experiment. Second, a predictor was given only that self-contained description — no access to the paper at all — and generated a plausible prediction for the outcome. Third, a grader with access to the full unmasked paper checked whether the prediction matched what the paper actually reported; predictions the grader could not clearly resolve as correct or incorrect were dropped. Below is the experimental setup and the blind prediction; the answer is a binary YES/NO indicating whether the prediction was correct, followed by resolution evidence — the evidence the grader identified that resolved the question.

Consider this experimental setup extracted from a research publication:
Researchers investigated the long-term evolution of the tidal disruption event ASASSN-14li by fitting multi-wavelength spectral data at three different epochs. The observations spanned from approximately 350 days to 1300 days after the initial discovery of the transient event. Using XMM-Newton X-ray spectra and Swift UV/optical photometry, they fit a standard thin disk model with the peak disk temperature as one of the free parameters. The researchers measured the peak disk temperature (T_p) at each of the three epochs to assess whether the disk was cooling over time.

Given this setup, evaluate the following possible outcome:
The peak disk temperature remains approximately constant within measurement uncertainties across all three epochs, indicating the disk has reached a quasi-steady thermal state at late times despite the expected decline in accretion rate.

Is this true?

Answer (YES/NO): NO